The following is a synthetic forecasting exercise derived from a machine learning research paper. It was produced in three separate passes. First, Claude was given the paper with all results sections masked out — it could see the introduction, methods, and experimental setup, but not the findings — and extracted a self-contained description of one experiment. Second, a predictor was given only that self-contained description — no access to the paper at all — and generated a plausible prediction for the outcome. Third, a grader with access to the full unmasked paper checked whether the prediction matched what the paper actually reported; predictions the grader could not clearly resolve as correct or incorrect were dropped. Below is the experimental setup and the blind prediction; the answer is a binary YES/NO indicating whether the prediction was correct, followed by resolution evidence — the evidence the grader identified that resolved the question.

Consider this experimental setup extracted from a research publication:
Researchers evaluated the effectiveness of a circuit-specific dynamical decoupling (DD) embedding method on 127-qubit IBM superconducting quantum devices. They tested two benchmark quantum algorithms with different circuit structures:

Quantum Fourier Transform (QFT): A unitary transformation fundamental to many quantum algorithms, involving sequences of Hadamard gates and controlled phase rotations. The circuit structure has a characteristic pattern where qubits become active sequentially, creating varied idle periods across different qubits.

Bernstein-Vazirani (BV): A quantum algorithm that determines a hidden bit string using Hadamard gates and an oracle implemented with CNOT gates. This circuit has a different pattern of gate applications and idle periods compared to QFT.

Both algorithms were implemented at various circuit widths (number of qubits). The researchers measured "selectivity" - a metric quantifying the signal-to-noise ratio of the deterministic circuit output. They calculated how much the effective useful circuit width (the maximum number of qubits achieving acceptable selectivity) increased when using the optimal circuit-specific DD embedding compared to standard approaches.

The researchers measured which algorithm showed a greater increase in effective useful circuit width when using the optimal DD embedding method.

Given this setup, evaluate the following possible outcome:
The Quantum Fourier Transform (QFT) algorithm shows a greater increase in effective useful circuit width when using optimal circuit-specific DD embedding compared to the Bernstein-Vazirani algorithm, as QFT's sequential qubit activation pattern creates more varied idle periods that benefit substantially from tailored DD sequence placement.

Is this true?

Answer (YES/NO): NO